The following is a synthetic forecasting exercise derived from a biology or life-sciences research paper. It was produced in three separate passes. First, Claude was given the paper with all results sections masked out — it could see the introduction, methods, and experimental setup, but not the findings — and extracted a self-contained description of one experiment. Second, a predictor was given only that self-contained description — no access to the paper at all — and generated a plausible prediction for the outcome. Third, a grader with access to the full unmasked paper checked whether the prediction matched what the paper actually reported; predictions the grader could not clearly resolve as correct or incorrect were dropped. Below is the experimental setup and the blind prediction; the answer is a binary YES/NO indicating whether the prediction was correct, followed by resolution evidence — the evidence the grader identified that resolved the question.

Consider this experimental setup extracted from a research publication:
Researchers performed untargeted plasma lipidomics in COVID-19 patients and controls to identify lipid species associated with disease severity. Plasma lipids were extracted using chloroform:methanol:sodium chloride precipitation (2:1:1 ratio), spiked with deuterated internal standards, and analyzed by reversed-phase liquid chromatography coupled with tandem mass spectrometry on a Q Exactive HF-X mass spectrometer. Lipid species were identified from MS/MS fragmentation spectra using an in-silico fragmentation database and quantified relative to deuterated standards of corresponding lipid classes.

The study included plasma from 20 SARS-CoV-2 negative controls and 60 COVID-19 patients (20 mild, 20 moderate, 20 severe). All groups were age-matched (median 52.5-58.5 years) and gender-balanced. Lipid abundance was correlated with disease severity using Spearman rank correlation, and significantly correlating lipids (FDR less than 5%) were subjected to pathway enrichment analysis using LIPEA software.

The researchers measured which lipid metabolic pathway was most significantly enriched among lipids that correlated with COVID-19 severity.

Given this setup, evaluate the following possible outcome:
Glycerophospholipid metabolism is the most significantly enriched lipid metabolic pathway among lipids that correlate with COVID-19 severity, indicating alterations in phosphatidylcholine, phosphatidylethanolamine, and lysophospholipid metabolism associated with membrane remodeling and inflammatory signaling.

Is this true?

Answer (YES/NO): YES